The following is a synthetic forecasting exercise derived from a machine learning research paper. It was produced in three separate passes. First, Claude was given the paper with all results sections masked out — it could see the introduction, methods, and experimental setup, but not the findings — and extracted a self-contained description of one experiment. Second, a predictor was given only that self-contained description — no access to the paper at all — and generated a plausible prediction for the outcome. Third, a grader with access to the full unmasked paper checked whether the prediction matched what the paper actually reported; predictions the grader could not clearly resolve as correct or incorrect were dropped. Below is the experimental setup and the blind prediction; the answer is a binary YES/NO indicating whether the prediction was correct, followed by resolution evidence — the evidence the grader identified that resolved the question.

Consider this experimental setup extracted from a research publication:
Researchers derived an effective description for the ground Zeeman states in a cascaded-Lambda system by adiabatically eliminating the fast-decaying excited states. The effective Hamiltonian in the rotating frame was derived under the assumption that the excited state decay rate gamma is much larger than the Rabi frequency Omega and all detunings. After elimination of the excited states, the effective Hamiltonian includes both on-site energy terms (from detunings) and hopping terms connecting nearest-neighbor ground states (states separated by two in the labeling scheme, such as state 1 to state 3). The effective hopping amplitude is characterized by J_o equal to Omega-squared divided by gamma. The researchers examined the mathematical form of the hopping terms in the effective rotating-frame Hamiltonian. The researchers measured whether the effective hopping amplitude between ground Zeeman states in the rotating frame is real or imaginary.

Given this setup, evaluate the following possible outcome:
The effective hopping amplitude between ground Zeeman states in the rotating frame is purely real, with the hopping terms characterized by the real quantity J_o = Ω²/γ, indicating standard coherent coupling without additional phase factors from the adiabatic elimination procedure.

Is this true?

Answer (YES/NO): NO